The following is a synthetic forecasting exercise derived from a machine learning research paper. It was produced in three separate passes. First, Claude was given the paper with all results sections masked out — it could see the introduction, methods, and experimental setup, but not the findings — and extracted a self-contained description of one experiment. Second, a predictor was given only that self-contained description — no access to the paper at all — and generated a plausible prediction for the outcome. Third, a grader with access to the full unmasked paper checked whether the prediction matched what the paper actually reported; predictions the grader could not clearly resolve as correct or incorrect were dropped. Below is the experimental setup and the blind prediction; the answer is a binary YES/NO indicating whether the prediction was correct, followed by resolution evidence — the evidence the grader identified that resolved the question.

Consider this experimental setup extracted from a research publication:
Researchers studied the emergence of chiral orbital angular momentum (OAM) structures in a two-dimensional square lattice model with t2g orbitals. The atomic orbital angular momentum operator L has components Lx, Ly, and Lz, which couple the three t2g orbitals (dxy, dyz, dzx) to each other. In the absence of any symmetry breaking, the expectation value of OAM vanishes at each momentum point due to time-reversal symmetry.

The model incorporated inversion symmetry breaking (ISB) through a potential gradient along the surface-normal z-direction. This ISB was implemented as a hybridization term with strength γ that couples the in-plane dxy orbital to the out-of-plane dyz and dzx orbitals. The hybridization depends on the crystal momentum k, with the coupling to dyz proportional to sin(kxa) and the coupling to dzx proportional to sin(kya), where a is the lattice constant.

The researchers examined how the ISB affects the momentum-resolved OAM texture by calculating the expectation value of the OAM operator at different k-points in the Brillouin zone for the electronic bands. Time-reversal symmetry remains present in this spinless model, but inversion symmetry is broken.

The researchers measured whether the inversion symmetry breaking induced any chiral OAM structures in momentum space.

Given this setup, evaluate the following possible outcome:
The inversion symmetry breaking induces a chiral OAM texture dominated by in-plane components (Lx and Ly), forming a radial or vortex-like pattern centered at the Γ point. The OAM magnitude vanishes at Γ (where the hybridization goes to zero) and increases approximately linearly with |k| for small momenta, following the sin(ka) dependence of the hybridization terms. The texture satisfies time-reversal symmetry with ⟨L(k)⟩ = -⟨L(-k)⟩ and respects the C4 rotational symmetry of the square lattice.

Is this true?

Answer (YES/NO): YES